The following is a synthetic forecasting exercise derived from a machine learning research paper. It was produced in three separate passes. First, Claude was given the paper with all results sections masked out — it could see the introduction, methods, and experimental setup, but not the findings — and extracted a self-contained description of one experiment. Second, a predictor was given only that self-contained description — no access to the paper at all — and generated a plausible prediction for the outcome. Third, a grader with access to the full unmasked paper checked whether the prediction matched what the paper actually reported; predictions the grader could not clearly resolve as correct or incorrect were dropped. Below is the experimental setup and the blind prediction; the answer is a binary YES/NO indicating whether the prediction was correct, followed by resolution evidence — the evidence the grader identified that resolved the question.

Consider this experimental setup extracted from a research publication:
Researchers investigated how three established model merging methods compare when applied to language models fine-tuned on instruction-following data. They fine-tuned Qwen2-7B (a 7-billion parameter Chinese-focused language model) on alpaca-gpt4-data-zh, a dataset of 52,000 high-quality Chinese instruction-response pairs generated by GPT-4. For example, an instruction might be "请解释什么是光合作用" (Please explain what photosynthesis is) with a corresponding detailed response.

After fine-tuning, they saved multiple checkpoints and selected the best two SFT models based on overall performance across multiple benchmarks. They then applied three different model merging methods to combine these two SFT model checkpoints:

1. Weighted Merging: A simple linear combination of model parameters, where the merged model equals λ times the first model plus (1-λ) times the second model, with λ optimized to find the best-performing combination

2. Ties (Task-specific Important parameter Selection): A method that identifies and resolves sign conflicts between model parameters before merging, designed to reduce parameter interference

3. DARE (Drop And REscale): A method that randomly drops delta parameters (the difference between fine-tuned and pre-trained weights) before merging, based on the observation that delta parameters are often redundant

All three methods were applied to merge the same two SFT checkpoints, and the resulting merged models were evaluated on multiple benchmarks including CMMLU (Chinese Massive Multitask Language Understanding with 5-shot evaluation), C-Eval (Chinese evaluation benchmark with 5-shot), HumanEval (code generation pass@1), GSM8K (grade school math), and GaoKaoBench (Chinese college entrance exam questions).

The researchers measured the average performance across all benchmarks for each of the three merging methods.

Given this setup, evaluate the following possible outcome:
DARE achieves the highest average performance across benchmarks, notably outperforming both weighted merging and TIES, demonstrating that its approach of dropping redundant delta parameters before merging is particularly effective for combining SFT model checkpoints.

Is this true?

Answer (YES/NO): NO